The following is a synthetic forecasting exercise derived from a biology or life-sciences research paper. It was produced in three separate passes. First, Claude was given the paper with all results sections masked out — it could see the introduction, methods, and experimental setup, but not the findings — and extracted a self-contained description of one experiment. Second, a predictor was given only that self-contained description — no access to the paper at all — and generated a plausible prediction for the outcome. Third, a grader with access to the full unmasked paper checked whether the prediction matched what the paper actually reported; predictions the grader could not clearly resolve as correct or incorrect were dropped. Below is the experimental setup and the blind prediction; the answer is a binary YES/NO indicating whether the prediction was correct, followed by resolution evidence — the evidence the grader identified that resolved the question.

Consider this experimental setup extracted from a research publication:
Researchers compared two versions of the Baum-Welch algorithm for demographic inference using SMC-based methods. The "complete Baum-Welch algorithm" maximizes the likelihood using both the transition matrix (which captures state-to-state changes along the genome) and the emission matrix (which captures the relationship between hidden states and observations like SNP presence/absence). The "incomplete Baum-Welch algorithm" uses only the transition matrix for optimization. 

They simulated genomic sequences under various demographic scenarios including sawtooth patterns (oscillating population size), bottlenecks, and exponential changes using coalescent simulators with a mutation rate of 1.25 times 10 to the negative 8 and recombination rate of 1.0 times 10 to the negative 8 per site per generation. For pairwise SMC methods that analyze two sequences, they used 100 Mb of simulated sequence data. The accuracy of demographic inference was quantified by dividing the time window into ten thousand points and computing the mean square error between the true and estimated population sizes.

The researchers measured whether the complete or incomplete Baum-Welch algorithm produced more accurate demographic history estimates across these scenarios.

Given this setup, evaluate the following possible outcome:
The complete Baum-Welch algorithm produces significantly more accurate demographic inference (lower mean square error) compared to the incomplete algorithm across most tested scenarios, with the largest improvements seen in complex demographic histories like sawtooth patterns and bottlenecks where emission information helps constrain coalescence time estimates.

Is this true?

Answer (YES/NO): NO